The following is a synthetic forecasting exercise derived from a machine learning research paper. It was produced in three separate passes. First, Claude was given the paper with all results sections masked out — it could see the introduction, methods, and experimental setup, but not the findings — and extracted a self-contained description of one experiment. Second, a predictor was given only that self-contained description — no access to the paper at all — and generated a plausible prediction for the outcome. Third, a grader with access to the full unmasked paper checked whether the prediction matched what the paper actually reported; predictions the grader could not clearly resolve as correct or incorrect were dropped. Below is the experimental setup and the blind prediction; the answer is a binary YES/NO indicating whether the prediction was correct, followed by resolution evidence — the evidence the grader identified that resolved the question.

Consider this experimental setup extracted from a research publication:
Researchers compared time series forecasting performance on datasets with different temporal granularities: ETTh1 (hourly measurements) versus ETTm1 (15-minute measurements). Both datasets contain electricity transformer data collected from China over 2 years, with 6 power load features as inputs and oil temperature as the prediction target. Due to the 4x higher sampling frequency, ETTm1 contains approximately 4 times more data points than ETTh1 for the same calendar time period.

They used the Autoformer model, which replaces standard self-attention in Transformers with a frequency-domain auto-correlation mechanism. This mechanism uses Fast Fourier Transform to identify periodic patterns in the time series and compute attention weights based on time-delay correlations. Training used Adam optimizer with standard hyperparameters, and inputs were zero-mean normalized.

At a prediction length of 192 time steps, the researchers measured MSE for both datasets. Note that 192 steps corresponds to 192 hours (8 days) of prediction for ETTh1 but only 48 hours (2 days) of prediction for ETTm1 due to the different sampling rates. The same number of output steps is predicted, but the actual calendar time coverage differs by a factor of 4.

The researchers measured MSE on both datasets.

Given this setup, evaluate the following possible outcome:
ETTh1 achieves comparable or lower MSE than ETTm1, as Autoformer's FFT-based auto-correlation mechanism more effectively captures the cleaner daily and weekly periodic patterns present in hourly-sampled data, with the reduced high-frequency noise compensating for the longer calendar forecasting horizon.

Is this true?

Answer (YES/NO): YES